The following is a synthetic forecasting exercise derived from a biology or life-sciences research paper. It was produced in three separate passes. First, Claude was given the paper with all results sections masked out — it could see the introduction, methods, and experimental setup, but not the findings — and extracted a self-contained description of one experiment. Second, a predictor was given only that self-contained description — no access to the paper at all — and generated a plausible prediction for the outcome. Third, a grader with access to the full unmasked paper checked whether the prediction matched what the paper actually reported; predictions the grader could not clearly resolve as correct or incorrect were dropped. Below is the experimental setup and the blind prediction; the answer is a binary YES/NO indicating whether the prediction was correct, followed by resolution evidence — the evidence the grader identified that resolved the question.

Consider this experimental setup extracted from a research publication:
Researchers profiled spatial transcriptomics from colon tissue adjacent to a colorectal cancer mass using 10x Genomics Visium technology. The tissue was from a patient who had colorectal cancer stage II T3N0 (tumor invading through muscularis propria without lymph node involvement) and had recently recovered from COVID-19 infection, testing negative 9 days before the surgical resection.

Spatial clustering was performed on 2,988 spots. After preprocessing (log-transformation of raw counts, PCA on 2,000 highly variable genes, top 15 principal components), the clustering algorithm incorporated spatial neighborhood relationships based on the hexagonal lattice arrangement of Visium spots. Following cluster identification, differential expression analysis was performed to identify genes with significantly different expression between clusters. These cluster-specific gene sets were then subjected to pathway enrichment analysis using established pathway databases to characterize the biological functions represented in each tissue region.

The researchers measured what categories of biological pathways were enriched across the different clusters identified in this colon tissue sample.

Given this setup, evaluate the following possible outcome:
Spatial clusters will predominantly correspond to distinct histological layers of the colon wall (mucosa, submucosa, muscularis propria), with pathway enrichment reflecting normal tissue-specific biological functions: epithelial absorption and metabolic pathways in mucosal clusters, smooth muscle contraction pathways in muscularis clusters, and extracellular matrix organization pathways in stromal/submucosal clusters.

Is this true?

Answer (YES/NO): NO